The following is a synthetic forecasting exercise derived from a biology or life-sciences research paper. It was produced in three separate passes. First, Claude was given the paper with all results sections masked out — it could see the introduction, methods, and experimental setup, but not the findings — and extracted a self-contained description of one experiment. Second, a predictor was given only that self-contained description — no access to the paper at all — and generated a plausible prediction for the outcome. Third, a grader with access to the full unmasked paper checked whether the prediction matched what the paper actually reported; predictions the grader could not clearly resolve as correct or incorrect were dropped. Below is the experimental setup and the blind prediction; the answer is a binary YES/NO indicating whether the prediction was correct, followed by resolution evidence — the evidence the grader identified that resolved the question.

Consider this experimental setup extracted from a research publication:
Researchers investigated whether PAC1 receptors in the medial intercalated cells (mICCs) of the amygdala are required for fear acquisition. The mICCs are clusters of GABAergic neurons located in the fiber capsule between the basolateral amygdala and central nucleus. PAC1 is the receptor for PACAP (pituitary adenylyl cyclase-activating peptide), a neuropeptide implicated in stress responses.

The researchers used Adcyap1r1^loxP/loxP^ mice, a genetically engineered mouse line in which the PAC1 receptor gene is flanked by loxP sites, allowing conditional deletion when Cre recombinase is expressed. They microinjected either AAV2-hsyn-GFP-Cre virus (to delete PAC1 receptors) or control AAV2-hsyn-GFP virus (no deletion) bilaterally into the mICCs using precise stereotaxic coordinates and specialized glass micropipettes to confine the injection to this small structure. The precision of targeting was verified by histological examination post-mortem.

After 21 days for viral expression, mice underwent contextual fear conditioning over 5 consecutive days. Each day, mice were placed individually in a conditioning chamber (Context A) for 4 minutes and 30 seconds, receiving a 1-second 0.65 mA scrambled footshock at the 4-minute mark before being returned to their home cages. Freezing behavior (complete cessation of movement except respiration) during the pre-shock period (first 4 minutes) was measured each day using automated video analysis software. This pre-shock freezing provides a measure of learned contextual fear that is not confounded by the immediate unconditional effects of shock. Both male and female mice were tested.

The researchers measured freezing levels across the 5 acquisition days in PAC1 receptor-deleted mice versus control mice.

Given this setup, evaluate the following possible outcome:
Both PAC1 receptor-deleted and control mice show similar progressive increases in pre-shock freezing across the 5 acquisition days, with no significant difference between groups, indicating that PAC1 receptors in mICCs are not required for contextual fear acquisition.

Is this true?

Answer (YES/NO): NO